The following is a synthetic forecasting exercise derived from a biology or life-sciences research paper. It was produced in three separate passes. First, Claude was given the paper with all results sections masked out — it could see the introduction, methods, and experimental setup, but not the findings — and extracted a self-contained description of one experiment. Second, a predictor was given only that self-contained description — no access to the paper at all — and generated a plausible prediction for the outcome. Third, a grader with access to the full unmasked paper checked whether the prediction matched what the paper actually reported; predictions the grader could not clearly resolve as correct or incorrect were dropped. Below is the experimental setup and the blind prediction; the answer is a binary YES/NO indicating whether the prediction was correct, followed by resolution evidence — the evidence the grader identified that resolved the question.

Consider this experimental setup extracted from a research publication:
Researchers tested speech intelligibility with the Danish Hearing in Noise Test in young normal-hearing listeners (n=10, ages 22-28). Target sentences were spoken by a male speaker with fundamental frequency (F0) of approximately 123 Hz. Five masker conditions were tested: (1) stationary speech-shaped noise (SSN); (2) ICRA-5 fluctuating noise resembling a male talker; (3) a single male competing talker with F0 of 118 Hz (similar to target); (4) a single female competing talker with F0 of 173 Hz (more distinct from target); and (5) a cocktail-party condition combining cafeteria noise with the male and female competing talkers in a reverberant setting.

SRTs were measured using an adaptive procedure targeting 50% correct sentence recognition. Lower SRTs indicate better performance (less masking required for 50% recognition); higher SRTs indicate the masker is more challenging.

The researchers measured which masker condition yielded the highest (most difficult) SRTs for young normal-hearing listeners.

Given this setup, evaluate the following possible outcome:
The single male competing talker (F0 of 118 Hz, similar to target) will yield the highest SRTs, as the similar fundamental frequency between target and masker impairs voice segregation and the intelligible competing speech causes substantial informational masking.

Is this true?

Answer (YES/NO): NO